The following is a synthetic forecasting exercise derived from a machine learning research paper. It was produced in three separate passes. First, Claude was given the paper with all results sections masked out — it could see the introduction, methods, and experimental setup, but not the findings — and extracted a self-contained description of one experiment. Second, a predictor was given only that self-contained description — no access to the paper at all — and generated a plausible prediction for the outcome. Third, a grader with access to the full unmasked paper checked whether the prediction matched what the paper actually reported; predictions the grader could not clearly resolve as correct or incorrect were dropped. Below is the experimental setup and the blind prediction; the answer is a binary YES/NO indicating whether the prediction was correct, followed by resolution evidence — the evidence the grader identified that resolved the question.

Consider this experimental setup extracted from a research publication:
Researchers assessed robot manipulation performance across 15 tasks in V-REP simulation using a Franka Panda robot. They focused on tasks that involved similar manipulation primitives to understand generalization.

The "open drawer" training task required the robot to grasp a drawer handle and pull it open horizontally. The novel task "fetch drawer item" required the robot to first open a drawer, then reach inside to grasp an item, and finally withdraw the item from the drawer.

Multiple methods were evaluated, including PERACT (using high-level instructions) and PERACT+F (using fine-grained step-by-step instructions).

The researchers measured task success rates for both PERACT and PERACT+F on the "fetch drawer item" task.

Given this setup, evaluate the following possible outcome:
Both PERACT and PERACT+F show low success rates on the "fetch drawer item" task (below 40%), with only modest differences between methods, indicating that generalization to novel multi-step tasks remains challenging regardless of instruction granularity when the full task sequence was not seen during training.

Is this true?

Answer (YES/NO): YES